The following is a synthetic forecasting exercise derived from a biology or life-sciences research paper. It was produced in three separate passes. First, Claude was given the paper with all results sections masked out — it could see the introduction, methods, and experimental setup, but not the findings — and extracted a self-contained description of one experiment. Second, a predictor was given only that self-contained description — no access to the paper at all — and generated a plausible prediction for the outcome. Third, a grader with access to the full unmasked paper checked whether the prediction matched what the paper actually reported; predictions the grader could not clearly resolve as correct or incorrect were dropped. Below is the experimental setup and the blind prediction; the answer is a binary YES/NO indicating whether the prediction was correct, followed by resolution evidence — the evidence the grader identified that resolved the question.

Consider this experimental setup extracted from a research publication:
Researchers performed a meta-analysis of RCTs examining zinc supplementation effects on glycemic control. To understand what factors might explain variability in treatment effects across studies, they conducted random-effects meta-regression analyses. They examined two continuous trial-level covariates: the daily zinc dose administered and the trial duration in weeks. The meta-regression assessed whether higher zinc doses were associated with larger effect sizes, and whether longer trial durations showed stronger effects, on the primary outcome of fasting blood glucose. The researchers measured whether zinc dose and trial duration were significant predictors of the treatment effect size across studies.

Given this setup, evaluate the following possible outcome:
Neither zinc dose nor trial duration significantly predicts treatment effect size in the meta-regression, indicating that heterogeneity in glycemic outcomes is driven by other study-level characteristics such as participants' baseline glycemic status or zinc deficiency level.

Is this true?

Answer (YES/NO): NO